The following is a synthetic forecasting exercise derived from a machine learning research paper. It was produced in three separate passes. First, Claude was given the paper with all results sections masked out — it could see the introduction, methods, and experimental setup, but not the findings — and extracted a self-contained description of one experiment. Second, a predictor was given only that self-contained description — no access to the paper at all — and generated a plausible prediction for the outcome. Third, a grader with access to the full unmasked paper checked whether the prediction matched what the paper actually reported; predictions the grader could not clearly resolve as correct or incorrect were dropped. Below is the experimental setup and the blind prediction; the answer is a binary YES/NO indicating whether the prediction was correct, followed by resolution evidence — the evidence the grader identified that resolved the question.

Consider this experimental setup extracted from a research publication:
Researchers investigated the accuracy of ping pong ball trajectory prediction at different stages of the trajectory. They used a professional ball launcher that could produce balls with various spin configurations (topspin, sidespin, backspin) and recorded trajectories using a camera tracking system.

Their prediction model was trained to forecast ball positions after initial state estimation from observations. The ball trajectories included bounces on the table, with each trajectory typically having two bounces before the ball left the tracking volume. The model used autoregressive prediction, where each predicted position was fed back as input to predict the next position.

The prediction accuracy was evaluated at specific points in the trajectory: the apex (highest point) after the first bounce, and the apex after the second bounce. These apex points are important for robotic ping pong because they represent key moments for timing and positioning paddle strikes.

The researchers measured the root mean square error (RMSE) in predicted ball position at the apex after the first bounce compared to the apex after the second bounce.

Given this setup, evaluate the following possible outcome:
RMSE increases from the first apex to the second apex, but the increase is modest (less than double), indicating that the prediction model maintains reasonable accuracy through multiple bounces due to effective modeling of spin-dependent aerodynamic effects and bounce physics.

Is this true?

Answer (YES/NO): NO